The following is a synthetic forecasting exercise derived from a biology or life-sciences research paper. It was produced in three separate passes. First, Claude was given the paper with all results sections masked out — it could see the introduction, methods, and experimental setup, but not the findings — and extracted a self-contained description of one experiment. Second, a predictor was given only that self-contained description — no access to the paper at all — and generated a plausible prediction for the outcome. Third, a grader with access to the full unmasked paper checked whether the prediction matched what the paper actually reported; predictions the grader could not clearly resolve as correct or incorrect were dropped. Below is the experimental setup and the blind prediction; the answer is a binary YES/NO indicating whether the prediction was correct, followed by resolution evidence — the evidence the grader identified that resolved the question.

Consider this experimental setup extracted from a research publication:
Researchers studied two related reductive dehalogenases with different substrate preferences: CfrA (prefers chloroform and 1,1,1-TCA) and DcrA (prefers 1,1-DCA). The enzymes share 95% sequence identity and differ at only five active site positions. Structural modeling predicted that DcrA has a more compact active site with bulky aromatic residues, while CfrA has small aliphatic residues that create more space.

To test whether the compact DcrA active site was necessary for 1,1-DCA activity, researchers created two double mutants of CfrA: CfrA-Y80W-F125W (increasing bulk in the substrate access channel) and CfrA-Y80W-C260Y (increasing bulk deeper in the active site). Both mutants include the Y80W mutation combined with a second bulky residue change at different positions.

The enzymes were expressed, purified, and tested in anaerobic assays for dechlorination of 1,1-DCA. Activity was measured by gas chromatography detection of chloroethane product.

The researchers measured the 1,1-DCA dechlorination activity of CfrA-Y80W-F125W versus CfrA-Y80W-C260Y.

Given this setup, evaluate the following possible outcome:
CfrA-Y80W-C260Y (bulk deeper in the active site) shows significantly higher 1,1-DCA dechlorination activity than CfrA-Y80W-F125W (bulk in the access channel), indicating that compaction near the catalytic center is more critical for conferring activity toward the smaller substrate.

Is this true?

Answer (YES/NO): NO